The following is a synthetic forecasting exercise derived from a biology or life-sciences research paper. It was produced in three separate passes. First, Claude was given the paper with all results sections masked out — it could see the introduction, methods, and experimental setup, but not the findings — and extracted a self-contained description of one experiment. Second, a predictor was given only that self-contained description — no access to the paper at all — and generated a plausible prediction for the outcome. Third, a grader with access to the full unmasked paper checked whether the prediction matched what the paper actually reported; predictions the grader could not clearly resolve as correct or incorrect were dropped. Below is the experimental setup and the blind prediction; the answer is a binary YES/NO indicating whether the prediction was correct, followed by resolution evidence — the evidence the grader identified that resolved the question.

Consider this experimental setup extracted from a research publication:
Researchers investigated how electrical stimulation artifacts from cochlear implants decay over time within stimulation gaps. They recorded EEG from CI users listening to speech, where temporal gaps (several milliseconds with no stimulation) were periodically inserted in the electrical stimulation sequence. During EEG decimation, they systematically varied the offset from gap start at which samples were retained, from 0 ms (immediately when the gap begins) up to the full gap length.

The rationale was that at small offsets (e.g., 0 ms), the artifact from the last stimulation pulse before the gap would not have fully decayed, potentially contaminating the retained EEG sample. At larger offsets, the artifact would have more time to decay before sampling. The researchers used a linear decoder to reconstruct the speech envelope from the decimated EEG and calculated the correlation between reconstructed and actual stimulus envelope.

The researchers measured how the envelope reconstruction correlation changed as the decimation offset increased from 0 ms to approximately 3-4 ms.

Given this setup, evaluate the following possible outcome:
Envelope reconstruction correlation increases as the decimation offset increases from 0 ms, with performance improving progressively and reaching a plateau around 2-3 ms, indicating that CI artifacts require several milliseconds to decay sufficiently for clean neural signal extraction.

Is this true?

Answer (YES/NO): NO